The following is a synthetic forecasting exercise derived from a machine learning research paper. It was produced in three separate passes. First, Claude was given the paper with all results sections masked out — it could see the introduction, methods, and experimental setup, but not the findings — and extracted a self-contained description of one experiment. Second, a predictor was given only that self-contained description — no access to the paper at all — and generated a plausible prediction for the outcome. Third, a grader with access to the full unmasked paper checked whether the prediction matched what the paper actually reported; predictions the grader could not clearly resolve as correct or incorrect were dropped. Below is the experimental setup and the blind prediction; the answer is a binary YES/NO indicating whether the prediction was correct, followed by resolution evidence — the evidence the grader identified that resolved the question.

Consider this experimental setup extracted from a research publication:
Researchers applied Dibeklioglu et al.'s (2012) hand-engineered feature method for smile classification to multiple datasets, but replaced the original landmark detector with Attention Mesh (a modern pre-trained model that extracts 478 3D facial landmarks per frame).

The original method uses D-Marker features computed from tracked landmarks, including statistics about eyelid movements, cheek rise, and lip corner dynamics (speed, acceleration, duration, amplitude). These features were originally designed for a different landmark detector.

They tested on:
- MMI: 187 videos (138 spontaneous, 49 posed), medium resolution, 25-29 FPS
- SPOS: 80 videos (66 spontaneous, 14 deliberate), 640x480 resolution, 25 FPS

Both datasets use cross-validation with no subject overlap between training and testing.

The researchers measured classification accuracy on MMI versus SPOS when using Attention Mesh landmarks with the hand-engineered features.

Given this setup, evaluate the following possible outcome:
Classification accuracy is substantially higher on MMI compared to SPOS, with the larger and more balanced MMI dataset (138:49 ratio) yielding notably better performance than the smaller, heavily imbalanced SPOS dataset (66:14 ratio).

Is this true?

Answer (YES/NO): YES